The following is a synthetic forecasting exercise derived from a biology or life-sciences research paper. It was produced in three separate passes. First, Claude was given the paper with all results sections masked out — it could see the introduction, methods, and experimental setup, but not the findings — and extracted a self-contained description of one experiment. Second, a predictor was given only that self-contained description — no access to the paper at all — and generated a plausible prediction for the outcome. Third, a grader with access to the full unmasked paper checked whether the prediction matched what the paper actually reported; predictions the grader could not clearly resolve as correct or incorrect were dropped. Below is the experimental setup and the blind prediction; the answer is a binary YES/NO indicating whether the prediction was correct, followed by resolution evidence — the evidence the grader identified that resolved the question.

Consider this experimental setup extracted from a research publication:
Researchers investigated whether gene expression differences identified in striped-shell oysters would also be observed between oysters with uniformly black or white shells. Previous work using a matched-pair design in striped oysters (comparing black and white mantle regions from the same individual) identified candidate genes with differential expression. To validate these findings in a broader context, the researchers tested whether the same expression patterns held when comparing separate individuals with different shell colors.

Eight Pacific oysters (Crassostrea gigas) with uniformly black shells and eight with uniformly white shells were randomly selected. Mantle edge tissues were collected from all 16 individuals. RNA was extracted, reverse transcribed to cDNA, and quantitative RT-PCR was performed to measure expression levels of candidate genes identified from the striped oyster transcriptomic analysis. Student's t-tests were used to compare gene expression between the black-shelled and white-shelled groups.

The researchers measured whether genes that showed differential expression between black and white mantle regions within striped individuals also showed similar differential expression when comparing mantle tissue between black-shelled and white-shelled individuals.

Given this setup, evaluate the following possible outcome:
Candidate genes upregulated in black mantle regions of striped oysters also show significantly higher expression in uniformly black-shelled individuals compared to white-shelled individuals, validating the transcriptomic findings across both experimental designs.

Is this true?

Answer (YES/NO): YES